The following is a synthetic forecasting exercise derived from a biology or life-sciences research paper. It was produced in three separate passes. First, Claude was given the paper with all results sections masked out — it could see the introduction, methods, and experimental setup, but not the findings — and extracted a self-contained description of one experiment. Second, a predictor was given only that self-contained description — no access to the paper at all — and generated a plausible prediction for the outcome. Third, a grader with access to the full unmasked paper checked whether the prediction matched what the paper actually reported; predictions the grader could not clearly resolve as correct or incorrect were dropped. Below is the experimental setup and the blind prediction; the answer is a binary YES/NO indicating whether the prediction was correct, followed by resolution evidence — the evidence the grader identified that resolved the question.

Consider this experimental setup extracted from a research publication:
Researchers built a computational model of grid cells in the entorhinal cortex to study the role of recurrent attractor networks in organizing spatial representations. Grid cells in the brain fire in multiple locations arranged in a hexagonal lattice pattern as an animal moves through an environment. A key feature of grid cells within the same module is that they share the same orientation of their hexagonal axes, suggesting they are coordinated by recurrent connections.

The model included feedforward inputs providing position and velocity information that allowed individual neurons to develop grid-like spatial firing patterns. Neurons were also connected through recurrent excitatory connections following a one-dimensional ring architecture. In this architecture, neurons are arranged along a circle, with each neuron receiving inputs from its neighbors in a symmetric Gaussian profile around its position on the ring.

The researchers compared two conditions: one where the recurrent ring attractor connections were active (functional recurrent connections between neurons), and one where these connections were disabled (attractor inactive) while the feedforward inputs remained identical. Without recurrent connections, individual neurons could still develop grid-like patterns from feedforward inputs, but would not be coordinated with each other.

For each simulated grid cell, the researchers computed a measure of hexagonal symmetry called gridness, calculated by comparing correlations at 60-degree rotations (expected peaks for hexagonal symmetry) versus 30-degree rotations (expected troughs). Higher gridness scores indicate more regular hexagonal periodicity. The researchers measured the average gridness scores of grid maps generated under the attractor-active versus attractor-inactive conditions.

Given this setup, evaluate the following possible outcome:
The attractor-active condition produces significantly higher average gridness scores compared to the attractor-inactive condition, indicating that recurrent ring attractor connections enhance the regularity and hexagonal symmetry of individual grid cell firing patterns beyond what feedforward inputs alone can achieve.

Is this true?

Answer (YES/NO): YES